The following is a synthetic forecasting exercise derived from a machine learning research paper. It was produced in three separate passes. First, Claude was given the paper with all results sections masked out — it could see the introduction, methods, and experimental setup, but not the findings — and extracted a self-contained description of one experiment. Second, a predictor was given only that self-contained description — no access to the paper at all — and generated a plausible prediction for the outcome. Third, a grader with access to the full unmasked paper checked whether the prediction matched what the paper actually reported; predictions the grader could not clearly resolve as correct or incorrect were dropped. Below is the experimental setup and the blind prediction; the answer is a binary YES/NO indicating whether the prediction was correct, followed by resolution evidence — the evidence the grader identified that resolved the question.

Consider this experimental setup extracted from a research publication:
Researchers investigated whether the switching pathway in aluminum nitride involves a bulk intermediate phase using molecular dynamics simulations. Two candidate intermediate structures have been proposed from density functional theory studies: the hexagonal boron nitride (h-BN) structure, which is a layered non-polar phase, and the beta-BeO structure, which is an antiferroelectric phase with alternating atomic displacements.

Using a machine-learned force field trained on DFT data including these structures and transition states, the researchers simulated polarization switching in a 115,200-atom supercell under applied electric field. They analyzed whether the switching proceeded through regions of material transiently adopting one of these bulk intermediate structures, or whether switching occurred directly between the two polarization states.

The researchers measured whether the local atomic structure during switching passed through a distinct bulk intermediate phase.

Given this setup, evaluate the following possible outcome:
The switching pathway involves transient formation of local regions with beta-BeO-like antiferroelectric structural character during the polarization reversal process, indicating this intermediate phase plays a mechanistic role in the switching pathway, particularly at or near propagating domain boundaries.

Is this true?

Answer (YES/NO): YES